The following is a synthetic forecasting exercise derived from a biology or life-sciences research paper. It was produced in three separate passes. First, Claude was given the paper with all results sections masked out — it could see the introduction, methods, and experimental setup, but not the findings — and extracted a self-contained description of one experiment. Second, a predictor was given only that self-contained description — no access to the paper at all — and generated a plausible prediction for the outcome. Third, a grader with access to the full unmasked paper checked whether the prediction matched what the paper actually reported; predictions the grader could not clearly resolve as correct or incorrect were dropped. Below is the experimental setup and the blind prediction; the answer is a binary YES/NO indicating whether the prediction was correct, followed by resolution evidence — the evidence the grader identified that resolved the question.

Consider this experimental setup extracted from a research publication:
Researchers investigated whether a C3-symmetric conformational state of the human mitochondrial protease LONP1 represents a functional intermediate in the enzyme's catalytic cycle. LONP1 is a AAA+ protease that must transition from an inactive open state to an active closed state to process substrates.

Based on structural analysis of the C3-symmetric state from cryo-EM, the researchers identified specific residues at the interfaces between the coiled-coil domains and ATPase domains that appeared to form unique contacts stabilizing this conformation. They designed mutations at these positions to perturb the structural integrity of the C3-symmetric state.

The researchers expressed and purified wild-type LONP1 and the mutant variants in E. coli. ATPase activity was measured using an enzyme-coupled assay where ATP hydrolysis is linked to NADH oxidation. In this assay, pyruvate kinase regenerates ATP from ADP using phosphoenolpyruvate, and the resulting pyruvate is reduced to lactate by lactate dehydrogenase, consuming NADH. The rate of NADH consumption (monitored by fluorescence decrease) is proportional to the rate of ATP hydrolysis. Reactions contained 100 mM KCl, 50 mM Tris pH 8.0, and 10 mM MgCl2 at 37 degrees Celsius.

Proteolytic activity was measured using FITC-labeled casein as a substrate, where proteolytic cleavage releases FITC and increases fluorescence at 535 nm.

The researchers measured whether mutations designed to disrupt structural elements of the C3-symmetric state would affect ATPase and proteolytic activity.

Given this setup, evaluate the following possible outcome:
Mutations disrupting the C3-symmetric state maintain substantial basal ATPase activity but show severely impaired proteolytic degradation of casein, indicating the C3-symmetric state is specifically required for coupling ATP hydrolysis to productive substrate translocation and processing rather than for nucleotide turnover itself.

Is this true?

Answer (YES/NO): NO